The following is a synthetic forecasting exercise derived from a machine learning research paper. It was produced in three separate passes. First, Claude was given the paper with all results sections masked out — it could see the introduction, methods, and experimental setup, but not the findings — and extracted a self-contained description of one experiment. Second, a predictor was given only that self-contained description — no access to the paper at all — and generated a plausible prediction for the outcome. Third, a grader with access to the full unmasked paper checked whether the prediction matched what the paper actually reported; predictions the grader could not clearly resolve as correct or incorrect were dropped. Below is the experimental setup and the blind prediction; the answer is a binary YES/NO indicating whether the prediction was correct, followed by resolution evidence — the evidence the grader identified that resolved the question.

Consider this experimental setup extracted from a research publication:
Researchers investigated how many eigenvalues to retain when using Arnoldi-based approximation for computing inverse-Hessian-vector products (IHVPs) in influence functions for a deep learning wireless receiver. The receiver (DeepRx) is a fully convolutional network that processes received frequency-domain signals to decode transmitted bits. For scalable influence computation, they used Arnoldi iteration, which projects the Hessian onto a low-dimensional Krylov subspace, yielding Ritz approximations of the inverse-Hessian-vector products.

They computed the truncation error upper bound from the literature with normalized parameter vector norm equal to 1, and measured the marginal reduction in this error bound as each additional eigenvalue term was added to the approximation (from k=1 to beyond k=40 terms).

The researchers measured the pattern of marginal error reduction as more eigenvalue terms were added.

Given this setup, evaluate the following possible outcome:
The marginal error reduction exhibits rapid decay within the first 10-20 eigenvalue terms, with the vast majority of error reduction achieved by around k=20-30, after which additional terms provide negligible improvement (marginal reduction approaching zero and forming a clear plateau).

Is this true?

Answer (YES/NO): NO